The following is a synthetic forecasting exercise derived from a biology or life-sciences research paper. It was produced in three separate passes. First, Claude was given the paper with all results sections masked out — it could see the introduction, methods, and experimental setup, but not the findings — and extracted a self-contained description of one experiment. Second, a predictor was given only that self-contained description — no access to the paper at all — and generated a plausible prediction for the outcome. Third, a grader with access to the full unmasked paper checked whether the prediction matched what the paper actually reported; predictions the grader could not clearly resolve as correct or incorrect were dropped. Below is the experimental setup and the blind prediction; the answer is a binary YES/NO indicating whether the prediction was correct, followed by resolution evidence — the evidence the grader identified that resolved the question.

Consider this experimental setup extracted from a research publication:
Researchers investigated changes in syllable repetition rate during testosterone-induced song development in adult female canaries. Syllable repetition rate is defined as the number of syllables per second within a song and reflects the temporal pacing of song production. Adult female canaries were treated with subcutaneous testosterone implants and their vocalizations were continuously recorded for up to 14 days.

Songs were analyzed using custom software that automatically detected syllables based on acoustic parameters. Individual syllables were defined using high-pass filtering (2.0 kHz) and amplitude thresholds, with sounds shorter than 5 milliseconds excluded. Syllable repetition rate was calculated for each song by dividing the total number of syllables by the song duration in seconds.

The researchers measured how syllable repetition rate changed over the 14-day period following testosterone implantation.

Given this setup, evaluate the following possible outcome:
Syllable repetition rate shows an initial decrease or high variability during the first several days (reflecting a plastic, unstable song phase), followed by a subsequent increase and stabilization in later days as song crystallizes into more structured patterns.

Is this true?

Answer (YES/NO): NO